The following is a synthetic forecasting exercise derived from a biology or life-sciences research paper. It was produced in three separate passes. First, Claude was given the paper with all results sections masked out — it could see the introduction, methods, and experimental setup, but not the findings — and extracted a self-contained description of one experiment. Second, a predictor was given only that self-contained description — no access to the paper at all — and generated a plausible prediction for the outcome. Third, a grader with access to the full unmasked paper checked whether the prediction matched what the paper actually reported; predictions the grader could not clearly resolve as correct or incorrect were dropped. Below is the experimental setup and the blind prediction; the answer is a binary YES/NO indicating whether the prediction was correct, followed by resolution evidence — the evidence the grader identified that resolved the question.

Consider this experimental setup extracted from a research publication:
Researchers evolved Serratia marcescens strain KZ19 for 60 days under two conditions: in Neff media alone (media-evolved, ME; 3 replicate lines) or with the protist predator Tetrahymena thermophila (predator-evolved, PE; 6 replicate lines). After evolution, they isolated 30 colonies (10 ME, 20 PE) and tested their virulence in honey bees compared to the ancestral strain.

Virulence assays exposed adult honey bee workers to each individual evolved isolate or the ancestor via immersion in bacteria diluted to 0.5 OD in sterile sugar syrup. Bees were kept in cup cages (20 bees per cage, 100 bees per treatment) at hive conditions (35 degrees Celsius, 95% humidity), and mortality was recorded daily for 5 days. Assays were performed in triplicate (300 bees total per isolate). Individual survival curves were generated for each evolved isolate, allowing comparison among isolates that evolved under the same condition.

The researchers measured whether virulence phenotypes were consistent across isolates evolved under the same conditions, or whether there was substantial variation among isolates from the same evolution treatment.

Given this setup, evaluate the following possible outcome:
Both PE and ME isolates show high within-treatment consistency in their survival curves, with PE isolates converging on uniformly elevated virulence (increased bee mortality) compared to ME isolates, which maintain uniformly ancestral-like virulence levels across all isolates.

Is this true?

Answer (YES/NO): NO